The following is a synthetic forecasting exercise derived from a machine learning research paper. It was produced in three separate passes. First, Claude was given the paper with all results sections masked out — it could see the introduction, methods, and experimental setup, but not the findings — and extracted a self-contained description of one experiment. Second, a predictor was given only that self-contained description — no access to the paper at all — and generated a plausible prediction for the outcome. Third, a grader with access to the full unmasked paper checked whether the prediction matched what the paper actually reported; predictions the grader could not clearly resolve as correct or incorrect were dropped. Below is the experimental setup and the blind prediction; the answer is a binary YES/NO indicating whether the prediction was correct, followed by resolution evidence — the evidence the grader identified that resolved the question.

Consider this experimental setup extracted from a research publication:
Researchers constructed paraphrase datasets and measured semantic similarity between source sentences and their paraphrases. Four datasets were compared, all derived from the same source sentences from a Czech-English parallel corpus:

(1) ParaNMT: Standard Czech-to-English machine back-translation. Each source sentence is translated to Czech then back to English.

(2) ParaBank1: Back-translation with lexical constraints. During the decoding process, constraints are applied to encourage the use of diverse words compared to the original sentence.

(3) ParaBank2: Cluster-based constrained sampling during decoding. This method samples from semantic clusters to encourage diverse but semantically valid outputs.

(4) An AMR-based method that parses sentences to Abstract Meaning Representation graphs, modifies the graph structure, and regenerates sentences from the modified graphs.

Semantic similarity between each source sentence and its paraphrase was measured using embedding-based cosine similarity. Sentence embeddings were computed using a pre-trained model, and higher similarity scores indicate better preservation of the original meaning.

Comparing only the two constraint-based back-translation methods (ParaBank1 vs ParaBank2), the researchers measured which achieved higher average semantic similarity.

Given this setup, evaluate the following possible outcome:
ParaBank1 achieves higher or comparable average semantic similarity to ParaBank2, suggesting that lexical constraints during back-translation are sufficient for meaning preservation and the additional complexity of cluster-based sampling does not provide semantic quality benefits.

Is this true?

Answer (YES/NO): NO